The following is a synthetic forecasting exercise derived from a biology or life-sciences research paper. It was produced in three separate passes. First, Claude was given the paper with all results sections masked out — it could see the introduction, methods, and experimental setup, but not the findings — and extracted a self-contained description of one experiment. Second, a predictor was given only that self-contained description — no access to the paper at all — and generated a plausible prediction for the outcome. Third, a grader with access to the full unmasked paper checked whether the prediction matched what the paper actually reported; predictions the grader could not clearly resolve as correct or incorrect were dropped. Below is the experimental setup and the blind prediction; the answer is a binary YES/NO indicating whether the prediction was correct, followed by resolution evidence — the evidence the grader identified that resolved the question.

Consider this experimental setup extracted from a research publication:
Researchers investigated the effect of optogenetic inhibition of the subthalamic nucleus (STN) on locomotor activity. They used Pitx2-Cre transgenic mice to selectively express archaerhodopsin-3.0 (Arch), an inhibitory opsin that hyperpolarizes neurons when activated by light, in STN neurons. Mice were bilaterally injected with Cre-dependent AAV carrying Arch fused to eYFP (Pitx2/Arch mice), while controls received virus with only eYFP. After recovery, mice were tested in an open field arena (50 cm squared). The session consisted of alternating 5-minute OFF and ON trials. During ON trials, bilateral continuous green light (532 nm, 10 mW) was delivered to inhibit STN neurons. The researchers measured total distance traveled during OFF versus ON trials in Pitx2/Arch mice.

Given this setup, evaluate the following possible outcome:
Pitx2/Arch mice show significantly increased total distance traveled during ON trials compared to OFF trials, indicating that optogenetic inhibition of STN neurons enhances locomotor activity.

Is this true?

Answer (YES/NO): YES